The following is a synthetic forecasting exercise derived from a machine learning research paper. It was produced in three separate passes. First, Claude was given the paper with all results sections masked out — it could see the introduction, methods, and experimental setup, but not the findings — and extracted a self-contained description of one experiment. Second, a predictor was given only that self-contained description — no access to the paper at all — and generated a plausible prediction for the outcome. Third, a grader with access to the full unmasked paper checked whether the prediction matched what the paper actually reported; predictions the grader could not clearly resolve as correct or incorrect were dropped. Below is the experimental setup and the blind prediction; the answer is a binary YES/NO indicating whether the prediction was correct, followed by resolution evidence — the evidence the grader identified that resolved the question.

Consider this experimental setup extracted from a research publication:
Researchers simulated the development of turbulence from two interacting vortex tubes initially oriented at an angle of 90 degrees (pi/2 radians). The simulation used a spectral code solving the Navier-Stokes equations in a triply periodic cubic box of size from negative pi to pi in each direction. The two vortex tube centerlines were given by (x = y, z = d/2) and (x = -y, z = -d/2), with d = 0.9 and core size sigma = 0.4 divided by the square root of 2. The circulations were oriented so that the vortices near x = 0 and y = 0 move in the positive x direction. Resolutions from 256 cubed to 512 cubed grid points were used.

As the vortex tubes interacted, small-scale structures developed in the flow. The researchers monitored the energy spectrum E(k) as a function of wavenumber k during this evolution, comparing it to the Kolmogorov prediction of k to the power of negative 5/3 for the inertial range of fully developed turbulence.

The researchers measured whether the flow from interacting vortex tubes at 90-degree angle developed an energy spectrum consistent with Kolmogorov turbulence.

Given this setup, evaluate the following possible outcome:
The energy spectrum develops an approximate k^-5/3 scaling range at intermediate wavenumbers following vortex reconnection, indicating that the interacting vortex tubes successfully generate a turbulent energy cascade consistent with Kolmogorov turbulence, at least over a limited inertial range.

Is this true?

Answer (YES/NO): NO